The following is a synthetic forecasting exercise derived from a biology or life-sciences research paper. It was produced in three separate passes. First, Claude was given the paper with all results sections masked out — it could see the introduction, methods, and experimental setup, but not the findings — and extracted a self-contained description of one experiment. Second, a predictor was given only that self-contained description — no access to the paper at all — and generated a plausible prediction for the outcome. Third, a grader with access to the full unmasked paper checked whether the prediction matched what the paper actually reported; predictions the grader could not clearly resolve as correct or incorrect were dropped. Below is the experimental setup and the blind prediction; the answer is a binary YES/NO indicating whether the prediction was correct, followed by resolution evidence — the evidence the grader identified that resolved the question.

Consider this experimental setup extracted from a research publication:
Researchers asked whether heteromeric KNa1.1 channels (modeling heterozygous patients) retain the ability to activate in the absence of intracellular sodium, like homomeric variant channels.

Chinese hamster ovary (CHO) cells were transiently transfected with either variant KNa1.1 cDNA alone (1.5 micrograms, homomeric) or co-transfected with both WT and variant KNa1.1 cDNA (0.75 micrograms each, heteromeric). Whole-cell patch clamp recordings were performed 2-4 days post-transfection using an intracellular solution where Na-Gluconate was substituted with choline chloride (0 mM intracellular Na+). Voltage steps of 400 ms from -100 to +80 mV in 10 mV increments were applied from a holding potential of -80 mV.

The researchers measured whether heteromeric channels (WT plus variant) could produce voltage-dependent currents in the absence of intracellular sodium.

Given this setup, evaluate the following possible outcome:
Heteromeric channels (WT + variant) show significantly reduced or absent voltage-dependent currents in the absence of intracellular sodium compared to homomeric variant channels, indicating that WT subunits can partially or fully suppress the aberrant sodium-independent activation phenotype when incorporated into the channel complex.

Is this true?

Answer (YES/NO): YES